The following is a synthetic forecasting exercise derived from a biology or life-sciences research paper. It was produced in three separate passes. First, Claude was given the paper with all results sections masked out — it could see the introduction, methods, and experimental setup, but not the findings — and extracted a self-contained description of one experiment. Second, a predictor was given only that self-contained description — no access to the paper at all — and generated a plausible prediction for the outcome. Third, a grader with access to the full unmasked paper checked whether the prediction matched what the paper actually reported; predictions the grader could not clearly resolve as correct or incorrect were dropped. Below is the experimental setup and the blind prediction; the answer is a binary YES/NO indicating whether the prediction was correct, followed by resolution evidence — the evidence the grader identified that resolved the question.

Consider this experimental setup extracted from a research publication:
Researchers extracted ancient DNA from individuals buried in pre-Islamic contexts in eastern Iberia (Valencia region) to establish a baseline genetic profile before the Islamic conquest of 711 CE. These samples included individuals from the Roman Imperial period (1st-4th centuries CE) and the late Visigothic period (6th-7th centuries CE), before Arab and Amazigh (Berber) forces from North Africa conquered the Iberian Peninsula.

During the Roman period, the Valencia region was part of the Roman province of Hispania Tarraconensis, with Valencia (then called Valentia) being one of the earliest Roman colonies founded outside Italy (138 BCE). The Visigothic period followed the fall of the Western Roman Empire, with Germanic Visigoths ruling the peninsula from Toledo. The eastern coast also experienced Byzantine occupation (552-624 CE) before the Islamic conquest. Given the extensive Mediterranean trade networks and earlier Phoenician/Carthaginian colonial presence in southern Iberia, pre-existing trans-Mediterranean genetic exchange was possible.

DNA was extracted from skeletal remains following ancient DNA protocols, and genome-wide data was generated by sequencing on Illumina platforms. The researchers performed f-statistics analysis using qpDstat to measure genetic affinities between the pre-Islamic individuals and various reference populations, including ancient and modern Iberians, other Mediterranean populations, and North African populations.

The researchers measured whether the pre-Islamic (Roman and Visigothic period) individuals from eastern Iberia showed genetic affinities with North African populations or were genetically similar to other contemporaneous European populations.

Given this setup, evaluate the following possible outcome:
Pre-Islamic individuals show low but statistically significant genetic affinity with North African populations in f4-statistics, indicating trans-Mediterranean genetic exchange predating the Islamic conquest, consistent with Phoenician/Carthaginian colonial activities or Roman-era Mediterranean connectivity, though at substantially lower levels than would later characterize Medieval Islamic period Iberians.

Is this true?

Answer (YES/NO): YES